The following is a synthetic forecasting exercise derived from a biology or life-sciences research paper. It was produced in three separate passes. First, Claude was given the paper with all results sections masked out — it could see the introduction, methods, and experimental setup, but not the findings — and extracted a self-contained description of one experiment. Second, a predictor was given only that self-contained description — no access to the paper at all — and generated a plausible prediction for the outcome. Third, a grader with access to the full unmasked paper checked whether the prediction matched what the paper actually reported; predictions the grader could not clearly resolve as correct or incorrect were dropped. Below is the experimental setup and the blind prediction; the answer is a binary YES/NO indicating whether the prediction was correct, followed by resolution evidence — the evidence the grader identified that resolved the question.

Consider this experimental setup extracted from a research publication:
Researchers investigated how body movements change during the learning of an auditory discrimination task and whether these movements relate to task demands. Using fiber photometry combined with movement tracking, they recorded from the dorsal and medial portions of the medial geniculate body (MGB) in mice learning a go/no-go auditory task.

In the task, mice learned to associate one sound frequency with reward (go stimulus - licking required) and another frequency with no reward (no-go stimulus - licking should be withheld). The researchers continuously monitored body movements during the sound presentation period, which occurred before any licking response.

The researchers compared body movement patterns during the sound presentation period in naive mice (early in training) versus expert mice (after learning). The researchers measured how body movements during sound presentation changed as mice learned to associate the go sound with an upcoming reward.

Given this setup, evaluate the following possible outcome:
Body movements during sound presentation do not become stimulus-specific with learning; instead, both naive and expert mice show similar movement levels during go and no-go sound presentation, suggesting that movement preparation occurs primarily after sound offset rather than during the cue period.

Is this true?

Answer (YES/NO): NO